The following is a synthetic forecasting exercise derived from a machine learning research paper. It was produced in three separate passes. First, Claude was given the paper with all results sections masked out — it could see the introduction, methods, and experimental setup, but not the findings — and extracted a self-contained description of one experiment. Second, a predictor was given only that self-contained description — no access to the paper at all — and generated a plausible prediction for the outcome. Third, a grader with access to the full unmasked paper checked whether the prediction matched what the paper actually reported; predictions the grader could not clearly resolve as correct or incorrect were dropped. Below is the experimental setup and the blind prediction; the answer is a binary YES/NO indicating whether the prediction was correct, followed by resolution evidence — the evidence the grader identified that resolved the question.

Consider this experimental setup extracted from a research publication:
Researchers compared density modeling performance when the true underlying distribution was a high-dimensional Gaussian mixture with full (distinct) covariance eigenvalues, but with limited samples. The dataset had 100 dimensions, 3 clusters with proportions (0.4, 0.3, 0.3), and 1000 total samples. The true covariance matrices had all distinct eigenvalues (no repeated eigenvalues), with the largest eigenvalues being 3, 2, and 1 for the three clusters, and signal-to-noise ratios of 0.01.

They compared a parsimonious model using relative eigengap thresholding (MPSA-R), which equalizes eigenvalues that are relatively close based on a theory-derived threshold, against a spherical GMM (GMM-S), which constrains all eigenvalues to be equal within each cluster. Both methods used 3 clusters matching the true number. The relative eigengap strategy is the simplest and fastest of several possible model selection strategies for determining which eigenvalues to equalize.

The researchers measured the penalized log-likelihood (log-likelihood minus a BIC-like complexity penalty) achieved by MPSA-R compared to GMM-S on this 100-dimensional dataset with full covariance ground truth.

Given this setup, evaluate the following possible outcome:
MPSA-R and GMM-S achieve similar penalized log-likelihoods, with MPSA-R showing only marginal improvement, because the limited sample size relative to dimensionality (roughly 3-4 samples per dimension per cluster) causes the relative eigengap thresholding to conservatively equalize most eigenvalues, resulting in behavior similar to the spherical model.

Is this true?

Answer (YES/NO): NO